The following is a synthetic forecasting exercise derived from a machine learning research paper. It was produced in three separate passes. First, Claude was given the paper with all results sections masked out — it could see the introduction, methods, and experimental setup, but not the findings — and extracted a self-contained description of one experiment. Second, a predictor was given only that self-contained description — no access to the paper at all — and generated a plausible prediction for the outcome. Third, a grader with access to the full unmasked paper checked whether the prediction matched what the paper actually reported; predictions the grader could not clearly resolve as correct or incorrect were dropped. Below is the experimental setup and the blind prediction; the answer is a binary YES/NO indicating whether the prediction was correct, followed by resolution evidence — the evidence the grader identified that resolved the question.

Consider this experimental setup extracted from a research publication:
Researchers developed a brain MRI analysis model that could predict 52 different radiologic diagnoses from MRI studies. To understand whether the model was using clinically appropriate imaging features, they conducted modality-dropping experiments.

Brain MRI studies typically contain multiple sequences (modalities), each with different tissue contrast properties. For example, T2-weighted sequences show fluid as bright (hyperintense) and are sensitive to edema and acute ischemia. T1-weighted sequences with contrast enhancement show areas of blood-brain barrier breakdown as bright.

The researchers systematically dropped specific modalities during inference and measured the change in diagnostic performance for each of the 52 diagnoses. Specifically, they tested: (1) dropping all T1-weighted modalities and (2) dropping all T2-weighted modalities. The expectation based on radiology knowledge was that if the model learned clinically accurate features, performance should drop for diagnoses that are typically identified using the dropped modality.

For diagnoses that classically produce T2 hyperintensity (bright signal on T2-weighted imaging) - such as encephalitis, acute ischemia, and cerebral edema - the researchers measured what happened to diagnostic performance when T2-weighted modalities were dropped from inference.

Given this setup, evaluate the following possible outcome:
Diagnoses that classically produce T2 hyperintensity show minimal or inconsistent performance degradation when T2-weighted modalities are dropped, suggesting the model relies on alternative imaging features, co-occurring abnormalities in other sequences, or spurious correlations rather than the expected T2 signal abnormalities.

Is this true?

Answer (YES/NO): NO